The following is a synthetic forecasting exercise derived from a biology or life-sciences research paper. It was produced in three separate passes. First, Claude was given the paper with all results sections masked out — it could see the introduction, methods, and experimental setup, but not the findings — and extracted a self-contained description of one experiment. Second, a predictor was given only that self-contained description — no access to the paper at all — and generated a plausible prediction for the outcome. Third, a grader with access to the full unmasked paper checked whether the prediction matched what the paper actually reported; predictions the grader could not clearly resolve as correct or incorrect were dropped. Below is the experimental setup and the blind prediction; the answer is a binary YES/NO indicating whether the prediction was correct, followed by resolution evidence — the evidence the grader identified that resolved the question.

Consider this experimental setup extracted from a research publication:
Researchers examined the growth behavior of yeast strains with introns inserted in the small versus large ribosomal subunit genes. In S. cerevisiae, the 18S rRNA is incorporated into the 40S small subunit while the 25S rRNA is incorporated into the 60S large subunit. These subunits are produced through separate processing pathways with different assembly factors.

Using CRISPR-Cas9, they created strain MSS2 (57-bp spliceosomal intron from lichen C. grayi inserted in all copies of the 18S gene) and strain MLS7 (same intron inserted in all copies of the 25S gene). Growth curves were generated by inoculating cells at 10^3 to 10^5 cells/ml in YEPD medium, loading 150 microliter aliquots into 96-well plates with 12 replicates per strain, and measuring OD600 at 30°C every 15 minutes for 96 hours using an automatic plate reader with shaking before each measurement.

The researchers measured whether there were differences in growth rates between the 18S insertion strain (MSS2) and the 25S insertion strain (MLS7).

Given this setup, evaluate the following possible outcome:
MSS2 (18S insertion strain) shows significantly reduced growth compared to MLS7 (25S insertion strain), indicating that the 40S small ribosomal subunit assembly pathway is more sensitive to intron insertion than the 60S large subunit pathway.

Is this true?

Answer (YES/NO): NO